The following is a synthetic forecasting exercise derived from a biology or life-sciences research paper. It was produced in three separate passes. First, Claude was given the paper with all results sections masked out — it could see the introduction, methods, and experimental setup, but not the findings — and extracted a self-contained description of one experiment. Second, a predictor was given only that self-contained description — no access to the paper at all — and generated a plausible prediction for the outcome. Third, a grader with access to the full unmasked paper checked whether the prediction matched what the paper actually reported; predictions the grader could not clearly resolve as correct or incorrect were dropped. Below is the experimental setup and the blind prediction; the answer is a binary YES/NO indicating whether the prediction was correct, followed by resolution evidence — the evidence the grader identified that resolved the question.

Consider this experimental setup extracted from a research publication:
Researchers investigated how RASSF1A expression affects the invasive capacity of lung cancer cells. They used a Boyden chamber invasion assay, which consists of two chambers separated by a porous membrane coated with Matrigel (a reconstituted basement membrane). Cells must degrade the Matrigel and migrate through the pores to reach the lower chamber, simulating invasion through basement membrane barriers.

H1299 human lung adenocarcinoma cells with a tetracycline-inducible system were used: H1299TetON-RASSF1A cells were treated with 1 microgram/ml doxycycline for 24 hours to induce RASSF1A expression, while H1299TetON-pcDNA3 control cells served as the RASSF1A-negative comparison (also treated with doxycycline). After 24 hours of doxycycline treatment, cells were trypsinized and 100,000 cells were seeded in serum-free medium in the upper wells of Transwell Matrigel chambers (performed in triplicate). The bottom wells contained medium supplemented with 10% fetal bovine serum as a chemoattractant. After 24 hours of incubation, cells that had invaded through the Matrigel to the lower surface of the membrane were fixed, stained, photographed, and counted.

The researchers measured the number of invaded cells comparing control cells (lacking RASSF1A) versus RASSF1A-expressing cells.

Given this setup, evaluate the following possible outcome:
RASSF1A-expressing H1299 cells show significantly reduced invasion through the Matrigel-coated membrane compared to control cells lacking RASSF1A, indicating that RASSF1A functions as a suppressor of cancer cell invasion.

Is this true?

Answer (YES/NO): YES